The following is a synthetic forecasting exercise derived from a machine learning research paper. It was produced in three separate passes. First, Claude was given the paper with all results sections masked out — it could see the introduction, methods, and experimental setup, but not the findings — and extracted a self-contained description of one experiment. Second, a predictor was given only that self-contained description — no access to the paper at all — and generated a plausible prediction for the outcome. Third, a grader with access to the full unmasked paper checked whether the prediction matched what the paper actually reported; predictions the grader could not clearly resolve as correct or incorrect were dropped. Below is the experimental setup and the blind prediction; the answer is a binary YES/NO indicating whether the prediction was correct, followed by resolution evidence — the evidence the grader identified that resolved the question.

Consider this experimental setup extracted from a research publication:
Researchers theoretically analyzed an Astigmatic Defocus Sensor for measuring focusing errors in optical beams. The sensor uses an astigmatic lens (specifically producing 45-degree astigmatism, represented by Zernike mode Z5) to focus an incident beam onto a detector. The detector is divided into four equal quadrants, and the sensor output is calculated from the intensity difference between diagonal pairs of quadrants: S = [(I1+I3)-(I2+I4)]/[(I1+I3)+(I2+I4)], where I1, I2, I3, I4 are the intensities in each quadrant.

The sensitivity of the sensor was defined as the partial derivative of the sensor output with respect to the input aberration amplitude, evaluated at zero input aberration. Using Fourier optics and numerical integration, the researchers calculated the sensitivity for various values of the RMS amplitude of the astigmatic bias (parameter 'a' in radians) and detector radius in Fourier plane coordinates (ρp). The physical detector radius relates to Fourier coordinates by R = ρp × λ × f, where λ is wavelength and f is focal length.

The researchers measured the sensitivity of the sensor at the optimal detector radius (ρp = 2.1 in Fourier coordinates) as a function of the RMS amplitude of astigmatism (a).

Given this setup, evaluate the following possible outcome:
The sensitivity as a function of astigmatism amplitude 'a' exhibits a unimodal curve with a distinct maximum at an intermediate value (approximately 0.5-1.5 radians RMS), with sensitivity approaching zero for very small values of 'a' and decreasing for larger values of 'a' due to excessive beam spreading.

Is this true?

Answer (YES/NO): YES